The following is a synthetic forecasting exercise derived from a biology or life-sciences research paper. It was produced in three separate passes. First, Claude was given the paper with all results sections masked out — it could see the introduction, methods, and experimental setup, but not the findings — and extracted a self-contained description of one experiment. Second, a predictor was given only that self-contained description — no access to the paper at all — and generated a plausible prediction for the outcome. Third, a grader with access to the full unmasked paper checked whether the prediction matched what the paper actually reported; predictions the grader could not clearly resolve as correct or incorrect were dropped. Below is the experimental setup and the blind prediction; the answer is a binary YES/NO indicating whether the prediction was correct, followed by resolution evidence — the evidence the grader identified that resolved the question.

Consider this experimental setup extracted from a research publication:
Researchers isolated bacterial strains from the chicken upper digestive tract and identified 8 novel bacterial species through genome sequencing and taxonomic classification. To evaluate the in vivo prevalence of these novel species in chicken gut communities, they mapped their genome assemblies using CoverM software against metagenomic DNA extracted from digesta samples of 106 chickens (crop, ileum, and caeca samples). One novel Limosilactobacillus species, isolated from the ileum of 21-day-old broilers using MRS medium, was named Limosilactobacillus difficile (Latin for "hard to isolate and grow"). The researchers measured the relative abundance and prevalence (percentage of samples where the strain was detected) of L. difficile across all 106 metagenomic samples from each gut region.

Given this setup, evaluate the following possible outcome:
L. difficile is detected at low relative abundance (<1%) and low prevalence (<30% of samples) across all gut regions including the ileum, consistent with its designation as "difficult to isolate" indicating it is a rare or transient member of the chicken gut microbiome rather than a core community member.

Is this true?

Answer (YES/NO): NO